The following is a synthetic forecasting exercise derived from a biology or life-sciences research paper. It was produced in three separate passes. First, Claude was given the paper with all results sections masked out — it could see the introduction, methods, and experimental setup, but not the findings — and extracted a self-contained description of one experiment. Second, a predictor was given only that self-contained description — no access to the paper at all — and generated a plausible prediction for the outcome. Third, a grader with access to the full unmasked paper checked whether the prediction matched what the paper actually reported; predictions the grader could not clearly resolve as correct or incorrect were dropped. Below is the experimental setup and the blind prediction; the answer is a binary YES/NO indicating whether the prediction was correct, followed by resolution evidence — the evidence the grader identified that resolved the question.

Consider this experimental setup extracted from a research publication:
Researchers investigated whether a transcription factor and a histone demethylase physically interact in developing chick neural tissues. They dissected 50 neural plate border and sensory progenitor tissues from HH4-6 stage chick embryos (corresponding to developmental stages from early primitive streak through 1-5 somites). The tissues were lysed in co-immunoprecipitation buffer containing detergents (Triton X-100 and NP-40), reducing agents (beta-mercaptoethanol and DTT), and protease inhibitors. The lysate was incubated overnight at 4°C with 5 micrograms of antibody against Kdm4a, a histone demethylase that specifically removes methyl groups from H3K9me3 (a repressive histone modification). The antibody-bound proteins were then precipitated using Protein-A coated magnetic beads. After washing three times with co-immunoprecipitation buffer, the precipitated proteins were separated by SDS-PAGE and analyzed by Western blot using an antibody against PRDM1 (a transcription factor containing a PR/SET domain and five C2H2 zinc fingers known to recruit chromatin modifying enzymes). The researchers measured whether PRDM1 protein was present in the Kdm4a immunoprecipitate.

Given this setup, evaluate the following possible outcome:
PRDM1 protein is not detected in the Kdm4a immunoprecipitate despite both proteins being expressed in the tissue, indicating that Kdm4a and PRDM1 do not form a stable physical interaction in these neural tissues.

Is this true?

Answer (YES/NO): NO